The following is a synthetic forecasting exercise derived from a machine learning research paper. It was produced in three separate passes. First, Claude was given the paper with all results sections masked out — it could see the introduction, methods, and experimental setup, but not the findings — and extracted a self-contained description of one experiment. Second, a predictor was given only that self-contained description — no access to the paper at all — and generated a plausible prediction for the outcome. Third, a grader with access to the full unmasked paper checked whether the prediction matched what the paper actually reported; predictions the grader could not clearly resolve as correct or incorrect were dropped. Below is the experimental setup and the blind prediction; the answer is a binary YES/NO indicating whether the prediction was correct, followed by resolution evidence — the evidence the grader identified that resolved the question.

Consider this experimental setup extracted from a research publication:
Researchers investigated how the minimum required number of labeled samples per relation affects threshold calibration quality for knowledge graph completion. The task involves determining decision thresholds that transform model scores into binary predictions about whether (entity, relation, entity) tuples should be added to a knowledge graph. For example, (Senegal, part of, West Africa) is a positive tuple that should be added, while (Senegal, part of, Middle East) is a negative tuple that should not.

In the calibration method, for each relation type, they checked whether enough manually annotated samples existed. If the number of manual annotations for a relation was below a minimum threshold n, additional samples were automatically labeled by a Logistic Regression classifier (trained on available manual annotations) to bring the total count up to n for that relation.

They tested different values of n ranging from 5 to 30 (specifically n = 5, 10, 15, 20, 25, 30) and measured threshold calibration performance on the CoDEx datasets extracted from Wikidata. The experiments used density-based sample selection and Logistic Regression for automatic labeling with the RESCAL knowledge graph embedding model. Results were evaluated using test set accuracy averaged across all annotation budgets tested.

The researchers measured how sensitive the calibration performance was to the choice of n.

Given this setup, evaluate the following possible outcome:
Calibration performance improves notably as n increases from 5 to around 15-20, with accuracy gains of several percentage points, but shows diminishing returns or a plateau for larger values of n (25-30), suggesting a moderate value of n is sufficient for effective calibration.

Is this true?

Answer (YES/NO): NO